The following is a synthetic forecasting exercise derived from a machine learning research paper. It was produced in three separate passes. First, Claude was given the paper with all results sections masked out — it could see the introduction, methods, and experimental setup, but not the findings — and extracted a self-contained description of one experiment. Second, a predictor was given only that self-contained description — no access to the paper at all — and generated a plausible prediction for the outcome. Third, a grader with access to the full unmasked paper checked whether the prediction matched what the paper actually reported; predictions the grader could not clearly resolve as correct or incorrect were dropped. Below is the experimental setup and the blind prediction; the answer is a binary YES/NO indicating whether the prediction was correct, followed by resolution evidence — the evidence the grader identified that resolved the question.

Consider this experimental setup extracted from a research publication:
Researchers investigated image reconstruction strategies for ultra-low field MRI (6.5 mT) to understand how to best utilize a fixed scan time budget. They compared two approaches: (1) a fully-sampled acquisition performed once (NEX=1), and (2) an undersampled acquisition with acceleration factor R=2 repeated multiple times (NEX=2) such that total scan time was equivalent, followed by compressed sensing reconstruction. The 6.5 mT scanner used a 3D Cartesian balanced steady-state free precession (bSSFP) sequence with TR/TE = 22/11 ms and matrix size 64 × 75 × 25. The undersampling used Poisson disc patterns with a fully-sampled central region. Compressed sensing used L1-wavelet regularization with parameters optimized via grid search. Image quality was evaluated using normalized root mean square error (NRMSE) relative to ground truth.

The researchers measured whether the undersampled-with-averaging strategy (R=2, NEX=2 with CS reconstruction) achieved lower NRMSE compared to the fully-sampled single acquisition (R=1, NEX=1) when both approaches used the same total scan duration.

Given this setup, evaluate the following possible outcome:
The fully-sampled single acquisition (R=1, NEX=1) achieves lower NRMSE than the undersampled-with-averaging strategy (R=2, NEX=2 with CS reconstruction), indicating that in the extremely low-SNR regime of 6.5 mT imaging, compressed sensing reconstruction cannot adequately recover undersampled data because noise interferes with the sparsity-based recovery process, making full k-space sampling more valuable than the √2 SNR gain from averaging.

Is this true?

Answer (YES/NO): NO